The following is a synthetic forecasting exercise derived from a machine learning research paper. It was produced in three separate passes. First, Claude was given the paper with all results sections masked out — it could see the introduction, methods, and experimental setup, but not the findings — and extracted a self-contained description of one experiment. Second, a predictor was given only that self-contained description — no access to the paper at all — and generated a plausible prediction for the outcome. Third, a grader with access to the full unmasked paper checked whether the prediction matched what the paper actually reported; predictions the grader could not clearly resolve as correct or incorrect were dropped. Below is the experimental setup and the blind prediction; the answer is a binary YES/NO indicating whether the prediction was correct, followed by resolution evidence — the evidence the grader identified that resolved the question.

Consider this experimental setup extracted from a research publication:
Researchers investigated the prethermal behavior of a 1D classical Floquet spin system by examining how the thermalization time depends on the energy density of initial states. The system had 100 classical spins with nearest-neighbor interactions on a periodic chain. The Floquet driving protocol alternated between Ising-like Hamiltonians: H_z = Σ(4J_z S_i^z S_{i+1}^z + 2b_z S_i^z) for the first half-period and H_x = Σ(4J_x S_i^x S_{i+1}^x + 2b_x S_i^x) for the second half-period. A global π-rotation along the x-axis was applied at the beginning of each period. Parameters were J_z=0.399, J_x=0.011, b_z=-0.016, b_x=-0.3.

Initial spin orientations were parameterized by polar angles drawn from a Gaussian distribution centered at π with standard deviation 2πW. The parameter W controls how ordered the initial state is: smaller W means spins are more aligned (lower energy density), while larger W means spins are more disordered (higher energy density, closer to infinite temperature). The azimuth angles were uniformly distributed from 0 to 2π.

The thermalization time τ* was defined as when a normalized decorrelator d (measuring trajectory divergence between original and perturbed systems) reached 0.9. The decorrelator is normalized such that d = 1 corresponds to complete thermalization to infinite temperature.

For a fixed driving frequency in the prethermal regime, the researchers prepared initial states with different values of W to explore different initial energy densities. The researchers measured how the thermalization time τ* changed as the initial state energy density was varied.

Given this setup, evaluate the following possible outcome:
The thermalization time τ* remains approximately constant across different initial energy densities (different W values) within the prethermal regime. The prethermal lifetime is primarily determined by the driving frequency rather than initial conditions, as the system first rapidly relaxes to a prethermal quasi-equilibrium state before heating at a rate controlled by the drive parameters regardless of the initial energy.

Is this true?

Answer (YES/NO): NO